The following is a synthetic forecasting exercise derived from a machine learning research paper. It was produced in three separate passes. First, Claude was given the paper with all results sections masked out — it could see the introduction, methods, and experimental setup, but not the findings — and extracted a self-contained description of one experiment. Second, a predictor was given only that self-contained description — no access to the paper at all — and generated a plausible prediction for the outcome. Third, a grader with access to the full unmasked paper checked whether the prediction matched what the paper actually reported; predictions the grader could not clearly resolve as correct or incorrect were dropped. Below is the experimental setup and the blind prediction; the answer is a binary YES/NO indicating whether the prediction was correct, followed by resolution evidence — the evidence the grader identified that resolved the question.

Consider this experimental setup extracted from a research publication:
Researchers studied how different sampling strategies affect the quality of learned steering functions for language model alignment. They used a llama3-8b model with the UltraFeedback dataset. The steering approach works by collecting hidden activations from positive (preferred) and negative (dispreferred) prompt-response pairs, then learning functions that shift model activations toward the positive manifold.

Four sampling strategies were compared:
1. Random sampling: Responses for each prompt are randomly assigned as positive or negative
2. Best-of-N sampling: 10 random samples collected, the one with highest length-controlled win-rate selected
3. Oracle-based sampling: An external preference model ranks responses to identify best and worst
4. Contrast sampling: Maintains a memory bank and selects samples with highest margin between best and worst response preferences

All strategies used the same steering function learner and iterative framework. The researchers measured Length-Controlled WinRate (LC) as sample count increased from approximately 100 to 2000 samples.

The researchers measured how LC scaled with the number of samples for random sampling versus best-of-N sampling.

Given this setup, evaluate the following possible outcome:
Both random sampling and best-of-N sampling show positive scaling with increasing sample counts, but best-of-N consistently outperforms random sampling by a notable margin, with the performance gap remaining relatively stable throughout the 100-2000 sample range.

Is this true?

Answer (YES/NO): NO